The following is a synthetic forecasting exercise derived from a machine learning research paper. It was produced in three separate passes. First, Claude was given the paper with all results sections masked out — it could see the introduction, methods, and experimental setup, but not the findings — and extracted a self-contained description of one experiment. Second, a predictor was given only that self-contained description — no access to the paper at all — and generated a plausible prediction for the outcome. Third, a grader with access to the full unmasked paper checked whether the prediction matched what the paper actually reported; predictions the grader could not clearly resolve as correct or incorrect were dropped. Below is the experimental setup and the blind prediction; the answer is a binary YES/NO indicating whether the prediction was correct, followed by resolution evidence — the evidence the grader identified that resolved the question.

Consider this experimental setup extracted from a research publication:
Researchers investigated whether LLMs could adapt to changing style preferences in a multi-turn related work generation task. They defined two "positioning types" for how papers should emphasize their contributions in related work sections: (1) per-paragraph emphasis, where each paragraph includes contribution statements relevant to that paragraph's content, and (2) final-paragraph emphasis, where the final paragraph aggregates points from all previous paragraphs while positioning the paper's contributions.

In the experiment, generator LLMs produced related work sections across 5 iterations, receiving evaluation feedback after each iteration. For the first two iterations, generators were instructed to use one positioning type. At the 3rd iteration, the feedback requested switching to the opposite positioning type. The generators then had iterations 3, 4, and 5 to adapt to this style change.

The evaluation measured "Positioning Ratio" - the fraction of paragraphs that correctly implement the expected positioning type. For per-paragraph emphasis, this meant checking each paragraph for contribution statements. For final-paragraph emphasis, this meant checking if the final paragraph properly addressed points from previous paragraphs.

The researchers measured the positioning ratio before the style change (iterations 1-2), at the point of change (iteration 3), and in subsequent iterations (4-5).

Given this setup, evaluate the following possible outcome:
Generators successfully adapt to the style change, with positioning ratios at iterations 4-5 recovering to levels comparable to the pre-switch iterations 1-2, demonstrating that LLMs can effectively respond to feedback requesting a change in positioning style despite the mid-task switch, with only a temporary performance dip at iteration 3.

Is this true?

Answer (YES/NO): NO